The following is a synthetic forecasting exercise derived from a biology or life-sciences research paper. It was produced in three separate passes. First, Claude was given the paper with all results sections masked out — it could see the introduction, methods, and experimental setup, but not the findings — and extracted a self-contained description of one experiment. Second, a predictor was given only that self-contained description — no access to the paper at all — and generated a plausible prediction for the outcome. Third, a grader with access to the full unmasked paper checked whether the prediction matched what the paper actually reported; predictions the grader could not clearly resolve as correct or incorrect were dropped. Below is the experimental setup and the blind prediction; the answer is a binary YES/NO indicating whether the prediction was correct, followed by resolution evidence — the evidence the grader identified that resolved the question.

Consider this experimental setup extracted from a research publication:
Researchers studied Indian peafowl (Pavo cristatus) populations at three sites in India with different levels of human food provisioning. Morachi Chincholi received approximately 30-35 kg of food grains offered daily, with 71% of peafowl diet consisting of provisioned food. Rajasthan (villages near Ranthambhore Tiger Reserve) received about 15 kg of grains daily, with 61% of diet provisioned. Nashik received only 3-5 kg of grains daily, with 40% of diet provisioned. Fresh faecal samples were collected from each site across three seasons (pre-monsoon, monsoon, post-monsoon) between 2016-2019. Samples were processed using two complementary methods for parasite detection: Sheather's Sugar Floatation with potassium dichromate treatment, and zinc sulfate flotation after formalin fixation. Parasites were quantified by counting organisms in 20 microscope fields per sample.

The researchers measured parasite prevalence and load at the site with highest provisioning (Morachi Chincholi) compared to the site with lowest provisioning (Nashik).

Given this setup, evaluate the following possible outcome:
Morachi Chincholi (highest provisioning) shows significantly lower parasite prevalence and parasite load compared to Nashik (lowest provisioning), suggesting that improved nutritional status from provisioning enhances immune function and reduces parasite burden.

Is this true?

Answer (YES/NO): NO